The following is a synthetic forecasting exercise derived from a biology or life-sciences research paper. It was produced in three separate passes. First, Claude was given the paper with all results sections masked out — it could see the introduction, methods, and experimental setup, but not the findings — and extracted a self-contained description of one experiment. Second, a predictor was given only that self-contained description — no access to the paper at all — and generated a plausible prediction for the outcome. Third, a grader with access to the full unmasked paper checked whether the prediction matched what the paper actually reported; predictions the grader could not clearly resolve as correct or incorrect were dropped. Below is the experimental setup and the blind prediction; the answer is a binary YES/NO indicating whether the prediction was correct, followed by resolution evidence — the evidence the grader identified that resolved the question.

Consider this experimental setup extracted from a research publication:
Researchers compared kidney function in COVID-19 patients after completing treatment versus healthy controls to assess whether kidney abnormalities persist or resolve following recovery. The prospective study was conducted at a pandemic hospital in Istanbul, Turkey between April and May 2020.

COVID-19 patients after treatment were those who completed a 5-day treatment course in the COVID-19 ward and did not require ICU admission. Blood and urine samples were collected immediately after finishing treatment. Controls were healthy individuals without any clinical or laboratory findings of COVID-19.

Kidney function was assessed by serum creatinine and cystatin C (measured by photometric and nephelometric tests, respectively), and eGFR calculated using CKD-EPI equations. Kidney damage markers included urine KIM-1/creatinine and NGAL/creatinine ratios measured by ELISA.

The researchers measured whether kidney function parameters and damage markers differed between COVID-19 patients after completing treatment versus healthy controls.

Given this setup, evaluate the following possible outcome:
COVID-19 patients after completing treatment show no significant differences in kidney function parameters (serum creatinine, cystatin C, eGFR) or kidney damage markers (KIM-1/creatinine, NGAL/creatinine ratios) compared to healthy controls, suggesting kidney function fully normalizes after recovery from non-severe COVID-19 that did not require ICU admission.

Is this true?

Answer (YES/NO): YES